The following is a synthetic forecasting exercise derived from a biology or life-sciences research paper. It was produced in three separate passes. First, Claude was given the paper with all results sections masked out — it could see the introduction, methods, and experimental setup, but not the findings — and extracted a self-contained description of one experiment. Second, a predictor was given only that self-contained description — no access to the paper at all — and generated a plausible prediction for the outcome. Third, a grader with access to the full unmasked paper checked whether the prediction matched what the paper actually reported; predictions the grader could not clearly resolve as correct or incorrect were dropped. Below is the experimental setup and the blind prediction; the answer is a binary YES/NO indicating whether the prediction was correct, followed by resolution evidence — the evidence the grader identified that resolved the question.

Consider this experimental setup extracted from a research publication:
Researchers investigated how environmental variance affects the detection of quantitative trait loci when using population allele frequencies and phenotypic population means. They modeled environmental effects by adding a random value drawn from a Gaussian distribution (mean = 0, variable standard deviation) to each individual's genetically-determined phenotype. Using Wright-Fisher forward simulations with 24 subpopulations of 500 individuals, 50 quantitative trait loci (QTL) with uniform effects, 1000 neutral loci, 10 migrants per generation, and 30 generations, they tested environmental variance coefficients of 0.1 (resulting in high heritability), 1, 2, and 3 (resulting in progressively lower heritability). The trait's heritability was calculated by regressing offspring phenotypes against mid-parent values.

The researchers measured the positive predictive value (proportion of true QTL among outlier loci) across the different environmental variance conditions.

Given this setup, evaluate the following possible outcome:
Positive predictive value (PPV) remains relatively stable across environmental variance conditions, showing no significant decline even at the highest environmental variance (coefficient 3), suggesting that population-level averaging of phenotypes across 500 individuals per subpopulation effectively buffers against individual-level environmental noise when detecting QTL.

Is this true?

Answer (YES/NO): YES